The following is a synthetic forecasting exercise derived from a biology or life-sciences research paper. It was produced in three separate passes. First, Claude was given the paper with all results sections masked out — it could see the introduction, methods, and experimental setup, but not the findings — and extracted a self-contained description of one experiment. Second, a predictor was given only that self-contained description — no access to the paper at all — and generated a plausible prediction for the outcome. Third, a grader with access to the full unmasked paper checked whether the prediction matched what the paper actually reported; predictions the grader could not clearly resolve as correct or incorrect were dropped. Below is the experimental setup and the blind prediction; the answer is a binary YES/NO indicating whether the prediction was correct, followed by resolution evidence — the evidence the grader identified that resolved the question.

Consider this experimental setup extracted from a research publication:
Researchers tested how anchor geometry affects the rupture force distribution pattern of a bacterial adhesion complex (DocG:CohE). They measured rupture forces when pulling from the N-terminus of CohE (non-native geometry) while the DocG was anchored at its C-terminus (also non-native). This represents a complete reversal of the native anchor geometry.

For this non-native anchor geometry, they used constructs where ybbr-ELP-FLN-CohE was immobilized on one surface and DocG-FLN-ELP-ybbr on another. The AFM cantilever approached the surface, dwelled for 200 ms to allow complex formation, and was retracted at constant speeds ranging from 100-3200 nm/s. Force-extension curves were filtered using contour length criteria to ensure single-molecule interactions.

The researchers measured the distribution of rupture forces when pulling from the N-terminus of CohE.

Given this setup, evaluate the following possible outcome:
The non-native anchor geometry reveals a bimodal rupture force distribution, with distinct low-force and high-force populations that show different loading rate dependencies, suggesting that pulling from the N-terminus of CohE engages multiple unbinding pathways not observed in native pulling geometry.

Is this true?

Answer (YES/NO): NO